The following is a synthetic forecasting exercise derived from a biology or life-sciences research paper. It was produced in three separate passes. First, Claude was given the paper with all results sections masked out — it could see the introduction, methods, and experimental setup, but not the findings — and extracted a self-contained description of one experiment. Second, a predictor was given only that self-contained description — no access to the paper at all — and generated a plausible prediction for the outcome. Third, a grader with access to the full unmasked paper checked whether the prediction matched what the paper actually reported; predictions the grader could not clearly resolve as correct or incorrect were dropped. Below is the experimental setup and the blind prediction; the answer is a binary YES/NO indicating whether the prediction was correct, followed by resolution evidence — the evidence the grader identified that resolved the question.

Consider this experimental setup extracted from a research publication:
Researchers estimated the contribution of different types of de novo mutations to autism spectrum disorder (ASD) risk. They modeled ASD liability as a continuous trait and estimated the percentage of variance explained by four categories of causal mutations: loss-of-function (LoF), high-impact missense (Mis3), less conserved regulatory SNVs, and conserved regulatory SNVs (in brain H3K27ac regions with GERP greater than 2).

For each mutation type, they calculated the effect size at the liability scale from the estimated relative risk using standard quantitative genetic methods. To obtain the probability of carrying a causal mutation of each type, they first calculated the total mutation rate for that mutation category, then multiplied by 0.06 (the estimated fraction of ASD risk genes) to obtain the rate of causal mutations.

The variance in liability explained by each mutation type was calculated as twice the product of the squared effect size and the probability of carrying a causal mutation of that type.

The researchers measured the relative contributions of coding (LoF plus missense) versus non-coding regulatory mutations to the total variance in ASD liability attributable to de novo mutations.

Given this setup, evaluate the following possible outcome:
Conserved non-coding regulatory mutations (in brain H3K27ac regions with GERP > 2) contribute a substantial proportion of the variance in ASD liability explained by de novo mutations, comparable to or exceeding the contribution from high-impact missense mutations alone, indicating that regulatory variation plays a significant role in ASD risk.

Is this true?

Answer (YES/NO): NO